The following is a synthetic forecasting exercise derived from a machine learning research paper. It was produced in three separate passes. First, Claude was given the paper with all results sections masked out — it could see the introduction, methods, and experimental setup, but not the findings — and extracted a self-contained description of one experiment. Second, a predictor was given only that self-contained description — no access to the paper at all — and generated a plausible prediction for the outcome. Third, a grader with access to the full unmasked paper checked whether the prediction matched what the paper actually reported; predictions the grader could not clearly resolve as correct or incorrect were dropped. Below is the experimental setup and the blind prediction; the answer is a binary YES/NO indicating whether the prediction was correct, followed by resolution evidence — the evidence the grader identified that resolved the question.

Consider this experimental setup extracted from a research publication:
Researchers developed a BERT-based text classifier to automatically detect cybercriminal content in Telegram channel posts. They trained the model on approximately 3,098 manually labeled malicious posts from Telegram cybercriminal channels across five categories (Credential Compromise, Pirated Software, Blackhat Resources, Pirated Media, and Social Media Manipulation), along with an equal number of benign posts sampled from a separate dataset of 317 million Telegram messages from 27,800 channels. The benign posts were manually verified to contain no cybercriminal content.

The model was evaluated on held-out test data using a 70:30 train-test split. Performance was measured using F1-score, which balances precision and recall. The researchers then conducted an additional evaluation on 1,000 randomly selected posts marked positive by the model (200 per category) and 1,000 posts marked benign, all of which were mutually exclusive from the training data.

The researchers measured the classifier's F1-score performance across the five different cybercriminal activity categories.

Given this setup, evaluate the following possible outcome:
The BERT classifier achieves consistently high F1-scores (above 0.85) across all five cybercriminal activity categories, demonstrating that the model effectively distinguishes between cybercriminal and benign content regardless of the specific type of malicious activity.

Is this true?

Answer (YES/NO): YES